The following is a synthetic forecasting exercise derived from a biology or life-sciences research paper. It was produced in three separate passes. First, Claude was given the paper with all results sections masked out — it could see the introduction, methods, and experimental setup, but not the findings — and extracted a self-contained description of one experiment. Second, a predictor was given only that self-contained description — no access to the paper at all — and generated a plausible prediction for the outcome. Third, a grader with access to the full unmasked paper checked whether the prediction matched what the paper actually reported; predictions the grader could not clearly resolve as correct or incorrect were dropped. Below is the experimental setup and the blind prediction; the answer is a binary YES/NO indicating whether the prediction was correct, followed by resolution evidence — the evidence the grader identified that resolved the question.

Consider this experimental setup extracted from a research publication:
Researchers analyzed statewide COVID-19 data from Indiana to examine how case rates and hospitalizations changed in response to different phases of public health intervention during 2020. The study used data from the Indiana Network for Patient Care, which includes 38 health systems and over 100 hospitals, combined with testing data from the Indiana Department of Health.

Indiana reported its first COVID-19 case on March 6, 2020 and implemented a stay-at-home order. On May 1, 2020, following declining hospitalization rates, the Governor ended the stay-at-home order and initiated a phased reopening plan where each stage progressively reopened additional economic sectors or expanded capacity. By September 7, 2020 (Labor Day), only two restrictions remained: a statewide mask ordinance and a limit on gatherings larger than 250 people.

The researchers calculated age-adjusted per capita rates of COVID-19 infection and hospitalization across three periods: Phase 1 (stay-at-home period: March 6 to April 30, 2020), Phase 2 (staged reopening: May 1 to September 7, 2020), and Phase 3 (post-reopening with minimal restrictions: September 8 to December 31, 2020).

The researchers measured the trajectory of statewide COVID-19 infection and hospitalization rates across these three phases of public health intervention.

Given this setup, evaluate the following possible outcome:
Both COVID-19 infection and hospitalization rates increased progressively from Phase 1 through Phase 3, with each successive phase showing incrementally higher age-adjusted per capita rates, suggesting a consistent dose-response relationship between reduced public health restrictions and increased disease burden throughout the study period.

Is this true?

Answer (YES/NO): YES